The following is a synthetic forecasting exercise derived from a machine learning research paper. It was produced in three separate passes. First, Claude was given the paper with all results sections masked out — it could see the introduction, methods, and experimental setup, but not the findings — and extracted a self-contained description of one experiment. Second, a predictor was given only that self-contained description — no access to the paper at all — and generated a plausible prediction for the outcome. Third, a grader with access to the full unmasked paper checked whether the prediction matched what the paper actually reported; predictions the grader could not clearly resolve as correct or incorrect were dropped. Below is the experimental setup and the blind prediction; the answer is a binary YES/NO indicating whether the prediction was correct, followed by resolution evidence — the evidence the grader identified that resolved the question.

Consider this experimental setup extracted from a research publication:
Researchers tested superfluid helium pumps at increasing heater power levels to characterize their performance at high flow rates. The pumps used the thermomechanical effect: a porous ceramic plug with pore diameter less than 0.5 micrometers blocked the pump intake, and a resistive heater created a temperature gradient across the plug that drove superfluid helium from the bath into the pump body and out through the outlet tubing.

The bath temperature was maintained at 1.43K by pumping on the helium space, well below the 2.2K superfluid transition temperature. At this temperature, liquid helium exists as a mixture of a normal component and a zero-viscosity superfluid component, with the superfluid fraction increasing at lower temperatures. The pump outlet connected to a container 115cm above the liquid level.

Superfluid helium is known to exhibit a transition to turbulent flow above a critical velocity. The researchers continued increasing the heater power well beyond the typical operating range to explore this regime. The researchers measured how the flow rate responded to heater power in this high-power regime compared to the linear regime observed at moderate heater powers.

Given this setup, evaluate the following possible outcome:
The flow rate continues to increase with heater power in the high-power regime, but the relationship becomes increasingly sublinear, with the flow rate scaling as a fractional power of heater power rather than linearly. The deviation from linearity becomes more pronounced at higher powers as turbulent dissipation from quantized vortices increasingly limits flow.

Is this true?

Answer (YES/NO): NO